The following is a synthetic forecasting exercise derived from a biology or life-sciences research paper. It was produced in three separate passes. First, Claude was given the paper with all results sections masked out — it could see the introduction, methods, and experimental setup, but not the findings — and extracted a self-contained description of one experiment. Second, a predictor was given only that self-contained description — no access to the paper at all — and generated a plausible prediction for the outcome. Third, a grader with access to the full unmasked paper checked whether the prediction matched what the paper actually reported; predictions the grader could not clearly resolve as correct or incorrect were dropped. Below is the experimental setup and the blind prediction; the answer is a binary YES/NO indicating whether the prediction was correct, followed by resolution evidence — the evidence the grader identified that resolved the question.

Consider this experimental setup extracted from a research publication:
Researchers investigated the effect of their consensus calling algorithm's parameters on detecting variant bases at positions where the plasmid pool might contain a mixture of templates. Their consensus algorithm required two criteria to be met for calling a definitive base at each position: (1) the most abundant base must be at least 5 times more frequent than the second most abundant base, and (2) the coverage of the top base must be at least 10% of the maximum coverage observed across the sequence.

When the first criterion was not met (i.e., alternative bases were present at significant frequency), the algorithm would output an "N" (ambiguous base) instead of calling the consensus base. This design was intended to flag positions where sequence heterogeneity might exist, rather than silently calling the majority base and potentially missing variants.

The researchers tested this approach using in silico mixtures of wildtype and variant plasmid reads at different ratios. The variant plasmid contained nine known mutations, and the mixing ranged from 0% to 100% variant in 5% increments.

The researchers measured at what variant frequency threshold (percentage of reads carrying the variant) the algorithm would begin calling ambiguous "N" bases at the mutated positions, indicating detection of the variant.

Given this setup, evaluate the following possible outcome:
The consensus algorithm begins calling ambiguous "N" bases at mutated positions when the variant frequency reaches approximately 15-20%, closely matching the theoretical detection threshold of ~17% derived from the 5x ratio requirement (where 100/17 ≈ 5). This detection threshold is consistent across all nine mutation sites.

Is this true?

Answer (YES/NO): NO